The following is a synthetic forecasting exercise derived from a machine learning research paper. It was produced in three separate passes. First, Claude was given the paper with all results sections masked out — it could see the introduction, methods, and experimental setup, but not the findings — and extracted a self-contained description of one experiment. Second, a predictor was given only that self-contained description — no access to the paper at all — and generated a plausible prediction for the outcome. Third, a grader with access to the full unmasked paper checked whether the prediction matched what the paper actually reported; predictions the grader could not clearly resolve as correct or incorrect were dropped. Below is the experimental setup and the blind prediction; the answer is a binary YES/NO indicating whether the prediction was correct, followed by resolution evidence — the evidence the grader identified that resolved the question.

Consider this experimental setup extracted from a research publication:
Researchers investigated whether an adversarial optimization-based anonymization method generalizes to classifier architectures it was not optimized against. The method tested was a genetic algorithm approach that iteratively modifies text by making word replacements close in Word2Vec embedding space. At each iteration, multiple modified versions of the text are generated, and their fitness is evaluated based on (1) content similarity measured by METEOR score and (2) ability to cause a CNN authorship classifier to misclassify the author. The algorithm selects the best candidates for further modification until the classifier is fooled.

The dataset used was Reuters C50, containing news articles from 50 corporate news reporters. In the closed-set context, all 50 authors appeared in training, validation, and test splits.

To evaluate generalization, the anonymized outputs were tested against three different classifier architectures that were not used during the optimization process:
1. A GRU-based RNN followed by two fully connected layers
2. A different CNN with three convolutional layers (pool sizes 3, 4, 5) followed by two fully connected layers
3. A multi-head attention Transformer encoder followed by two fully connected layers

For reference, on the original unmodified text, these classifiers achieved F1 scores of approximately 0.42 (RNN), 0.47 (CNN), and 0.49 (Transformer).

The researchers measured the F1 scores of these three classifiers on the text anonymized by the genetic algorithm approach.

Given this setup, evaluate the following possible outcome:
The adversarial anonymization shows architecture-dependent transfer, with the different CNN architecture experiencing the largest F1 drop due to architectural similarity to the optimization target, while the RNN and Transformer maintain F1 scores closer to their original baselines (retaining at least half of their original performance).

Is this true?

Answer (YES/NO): NO